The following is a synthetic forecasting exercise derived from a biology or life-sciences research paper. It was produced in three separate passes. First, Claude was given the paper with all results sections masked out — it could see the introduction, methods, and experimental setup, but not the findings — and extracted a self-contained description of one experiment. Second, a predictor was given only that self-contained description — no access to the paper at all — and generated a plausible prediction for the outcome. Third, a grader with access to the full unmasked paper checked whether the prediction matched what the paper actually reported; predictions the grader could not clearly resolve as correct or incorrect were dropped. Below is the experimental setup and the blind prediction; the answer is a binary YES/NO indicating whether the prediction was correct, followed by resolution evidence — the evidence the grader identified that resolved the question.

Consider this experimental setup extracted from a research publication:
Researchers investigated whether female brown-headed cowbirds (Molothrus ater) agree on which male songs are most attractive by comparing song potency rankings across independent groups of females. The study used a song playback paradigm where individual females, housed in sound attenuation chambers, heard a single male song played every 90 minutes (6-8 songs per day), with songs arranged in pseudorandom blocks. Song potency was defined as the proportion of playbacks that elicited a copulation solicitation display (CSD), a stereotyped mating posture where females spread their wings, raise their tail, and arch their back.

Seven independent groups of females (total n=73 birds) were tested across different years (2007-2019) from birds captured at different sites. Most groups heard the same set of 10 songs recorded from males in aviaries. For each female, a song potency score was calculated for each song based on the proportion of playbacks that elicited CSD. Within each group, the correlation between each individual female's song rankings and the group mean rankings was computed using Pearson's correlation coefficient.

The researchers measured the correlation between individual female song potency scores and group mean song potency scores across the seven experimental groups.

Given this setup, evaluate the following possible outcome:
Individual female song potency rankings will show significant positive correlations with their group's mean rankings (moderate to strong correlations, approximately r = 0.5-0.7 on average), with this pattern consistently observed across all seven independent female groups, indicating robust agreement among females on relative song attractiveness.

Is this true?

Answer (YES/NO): NO